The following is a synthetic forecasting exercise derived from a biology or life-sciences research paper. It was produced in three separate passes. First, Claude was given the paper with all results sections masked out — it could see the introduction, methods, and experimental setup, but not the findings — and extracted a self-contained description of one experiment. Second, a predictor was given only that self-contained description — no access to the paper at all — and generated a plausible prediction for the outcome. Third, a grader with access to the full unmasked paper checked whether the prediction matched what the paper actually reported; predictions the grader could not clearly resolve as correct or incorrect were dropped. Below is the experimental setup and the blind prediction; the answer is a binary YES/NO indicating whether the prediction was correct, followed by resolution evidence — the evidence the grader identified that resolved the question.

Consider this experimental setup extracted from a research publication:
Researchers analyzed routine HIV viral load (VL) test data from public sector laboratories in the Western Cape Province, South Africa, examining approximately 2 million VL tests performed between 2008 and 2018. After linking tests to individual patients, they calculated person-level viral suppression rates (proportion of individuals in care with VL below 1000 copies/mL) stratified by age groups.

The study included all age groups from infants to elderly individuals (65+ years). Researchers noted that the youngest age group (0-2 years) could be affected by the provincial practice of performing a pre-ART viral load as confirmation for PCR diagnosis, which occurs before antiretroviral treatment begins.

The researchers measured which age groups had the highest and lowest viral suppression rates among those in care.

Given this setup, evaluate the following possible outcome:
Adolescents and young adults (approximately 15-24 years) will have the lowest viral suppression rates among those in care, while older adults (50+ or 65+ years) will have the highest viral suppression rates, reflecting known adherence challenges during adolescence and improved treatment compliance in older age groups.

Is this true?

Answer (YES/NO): NO